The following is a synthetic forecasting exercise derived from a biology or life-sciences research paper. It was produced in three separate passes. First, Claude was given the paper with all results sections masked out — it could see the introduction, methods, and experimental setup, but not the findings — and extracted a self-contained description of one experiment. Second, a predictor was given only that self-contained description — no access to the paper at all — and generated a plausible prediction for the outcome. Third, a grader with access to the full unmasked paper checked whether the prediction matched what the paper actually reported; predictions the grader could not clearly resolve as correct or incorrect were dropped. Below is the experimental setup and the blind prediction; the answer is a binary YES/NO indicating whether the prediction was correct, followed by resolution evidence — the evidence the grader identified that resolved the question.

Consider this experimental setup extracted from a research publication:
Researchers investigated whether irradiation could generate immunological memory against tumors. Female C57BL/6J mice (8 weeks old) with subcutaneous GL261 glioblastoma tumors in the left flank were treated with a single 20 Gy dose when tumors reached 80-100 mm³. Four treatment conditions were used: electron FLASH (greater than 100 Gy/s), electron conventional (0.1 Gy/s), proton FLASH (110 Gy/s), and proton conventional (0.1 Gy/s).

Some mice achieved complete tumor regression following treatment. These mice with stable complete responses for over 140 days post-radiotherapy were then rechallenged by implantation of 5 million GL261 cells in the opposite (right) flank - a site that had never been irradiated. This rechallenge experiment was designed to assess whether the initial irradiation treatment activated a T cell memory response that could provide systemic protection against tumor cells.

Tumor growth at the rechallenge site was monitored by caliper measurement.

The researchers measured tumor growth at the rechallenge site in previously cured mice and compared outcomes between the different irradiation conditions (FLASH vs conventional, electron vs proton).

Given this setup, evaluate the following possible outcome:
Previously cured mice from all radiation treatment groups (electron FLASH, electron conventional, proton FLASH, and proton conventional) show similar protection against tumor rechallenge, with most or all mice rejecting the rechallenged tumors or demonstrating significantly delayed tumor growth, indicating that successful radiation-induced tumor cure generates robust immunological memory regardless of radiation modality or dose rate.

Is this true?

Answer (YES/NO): YES